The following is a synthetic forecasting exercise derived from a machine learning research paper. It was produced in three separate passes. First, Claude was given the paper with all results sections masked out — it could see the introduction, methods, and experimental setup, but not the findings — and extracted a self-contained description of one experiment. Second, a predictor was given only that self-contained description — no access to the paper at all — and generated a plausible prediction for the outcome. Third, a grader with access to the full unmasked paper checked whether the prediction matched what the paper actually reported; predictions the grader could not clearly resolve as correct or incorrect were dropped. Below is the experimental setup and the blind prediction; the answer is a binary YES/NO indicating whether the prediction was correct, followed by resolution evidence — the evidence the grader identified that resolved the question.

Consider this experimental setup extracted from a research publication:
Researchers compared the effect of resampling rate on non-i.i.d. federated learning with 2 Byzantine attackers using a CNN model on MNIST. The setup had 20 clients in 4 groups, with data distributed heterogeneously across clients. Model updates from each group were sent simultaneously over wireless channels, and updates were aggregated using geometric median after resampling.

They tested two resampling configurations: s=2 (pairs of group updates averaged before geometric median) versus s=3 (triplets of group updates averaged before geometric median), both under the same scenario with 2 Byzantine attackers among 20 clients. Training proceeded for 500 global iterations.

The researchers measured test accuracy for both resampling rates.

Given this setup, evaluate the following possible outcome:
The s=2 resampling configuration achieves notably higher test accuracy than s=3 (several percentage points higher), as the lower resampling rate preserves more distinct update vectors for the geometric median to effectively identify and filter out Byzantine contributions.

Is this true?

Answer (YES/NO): NO